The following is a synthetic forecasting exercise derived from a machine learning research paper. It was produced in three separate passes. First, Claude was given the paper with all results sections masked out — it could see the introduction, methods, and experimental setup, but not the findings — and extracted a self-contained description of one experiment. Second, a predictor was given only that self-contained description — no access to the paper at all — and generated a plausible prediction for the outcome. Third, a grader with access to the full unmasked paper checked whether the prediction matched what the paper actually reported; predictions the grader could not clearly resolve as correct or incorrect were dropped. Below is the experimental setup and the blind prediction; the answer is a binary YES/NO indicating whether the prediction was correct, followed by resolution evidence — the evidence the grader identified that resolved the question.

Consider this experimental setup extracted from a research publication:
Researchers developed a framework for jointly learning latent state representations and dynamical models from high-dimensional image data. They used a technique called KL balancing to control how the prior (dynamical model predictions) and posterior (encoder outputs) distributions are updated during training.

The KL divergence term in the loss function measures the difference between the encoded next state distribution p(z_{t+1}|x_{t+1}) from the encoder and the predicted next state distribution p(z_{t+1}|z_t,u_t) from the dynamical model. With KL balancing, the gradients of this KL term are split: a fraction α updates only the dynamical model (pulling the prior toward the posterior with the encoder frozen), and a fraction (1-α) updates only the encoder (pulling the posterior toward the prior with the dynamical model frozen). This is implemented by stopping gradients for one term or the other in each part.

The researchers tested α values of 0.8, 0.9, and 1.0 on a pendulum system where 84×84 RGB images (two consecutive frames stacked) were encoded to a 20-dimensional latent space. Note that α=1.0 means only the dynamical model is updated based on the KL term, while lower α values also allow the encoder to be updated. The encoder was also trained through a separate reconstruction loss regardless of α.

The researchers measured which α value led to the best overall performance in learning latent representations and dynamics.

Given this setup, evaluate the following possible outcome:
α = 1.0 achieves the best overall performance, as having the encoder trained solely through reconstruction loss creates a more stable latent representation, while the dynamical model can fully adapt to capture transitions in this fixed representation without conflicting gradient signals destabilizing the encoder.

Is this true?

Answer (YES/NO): NO